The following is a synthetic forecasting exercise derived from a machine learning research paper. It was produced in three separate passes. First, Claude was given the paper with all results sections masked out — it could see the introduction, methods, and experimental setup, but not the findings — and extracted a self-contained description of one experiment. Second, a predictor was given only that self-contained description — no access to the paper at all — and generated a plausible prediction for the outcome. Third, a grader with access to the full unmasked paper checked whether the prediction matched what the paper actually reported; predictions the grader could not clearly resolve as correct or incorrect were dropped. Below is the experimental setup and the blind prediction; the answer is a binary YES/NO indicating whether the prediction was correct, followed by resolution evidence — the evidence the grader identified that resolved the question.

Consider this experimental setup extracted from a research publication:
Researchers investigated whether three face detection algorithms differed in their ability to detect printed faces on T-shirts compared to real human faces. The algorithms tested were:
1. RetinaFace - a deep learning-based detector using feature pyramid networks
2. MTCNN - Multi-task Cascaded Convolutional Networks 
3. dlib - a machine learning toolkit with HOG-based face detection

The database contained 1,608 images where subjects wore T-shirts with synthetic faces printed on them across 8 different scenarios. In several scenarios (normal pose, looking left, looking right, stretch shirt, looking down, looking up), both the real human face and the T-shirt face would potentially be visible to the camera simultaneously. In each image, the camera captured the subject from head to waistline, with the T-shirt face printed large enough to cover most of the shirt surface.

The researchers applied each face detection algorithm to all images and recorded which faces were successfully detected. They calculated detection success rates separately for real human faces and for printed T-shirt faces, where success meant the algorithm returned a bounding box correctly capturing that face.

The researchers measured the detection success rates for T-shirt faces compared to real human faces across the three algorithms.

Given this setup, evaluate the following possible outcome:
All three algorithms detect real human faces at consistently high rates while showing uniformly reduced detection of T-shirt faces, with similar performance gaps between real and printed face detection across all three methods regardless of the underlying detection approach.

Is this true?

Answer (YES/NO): NO